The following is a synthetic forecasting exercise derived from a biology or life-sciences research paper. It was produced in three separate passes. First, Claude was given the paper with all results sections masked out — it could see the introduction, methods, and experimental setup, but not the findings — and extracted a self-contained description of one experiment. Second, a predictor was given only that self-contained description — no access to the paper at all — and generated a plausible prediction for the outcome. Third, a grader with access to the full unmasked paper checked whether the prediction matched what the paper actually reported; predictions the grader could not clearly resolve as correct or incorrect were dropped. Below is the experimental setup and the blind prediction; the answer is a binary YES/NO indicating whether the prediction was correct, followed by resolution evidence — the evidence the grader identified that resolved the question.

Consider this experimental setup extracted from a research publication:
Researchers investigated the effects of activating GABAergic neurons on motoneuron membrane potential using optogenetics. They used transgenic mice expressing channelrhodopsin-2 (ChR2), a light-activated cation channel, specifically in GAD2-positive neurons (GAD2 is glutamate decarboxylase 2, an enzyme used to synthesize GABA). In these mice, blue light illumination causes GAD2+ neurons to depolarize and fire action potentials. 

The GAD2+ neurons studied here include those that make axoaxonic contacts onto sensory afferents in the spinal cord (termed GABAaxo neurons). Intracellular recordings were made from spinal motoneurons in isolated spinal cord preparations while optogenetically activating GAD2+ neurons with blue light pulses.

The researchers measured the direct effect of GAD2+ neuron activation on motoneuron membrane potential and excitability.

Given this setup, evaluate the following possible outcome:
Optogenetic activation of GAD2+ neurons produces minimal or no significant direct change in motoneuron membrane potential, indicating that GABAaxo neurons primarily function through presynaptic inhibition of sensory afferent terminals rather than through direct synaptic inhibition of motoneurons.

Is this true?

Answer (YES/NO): NO